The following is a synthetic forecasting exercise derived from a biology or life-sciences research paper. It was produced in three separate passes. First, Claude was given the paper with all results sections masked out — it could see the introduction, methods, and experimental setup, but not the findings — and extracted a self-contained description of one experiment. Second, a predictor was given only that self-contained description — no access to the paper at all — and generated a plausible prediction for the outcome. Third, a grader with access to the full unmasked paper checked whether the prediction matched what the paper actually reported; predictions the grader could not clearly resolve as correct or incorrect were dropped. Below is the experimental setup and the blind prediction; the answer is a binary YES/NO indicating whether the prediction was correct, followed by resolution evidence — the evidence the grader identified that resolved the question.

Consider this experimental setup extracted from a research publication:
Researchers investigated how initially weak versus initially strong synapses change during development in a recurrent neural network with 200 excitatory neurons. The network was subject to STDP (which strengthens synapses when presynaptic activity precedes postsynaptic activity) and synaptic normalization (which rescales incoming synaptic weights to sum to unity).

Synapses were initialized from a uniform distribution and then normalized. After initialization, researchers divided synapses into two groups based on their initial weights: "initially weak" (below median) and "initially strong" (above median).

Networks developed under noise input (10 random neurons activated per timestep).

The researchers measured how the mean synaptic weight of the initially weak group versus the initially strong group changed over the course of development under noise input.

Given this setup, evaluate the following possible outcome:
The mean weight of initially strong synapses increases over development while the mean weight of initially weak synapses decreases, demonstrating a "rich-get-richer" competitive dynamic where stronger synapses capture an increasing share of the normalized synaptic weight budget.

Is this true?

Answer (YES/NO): YES